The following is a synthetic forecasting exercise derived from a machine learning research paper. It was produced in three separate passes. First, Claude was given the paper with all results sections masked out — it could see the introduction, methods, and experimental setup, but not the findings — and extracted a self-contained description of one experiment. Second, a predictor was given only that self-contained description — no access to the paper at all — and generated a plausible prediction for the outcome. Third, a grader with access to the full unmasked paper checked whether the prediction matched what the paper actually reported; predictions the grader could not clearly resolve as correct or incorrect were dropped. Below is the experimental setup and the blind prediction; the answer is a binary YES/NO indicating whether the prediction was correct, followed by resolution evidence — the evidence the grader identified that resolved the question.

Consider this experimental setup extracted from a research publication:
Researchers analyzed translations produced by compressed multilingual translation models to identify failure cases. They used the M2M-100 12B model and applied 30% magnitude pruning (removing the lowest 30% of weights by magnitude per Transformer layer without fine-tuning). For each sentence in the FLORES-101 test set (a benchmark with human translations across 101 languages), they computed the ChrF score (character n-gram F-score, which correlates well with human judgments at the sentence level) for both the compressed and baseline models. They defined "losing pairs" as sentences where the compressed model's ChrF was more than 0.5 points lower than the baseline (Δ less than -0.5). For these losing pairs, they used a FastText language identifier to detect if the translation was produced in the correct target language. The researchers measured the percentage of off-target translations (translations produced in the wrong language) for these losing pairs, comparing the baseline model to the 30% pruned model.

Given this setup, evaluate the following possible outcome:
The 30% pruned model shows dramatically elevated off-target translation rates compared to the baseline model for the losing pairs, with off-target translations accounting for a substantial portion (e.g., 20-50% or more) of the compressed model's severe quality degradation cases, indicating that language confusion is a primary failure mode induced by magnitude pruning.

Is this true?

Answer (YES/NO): NO